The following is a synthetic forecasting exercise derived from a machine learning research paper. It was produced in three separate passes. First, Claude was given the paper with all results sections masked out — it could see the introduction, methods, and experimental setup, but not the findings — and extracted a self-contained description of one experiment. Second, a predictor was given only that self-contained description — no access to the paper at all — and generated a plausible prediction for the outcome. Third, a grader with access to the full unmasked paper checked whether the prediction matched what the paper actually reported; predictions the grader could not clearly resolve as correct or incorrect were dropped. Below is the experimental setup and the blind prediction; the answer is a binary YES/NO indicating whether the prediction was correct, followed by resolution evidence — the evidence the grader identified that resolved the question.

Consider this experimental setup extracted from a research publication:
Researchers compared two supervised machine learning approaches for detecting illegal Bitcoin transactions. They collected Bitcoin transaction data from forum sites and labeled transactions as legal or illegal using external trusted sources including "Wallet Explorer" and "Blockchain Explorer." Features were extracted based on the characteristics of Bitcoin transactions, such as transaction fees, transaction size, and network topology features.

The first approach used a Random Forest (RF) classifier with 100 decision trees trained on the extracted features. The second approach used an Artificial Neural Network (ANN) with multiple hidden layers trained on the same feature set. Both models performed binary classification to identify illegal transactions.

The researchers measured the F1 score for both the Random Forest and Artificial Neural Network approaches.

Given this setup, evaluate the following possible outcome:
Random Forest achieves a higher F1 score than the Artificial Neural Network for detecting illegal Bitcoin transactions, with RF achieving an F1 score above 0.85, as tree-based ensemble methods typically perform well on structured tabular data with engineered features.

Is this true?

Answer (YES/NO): YES